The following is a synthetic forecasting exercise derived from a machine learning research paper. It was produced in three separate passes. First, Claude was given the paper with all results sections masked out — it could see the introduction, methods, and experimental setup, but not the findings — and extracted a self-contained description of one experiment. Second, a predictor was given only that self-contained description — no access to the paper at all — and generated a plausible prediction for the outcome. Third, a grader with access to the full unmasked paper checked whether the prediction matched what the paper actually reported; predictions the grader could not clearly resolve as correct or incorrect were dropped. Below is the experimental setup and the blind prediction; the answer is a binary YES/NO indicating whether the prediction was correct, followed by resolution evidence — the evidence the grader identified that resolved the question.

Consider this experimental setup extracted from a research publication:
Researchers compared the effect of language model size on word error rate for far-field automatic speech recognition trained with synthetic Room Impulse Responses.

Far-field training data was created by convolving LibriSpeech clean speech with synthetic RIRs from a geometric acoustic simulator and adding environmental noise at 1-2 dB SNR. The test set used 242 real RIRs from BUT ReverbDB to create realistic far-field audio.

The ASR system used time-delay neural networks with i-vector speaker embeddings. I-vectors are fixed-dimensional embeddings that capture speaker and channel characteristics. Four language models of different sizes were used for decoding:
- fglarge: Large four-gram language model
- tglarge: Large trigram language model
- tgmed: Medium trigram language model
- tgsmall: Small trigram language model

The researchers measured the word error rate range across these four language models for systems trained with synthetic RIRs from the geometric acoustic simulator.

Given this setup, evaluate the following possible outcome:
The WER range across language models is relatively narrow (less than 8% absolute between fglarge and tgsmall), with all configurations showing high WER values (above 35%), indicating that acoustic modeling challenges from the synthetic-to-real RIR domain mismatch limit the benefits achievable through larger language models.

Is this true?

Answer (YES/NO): NO